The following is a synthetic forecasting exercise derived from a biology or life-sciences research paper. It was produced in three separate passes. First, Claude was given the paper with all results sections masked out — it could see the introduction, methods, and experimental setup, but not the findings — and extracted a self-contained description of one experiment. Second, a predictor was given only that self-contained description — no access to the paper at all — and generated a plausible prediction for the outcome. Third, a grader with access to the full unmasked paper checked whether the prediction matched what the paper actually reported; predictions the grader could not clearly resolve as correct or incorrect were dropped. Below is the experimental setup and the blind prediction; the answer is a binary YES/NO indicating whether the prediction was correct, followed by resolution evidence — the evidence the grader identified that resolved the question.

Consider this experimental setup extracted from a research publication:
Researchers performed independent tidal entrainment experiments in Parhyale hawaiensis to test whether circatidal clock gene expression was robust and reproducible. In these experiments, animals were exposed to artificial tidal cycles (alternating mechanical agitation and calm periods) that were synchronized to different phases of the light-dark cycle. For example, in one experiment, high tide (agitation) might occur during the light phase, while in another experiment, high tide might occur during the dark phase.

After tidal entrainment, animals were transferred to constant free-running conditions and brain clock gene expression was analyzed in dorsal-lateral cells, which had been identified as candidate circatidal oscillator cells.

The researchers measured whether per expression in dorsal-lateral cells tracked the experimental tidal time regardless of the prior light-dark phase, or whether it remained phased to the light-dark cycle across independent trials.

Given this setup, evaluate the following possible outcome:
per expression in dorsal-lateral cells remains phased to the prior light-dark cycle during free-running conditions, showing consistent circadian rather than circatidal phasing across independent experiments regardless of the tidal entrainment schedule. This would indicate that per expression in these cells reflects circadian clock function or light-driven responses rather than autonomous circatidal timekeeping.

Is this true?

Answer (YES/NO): NO